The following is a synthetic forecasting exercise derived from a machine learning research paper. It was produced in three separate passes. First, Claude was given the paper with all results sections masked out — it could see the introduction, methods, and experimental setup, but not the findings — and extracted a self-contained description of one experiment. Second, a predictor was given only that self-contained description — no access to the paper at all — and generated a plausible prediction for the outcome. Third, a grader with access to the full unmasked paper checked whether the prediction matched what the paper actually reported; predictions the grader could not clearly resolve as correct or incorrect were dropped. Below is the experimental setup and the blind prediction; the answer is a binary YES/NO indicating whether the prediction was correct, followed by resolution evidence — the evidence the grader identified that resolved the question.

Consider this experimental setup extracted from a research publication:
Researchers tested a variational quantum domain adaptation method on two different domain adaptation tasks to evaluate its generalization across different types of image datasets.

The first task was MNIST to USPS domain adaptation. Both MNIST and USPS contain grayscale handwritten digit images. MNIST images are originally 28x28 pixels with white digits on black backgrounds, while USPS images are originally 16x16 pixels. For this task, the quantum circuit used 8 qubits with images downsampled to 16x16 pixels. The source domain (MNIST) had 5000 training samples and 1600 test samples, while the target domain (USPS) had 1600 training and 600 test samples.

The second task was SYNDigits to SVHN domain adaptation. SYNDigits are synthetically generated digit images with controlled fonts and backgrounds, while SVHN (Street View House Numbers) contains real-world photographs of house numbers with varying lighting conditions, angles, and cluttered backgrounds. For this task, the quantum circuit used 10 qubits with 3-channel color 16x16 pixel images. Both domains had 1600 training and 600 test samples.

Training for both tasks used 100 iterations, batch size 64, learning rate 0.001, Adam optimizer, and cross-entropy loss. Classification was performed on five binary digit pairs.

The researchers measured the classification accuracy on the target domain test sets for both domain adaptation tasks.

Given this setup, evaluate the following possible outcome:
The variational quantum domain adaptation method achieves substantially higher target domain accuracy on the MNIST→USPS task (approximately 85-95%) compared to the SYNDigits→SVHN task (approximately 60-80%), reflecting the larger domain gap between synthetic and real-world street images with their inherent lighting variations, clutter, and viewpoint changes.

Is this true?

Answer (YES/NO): NO